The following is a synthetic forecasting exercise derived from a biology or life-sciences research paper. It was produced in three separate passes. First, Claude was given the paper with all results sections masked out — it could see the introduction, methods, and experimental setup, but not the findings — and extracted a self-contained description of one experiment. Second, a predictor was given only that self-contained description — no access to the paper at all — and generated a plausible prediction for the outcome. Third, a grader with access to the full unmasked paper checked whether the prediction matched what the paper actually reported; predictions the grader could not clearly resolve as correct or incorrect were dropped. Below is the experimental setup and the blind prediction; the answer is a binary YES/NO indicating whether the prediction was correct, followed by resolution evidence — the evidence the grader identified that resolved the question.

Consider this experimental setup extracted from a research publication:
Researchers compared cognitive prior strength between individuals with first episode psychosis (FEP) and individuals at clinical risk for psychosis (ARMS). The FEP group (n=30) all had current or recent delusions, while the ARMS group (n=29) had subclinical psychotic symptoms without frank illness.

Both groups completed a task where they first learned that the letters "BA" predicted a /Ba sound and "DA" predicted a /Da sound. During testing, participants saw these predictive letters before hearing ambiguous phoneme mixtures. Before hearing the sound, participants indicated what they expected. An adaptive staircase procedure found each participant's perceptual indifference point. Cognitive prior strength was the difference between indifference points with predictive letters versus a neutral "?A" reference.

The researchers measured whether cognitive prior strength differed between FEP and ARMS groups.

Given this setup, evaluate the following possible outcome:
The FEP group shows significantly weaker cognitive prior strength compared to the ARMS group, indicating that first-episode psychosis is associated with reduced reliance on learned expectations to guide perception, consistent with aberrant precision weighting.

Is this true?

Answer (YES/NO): NO